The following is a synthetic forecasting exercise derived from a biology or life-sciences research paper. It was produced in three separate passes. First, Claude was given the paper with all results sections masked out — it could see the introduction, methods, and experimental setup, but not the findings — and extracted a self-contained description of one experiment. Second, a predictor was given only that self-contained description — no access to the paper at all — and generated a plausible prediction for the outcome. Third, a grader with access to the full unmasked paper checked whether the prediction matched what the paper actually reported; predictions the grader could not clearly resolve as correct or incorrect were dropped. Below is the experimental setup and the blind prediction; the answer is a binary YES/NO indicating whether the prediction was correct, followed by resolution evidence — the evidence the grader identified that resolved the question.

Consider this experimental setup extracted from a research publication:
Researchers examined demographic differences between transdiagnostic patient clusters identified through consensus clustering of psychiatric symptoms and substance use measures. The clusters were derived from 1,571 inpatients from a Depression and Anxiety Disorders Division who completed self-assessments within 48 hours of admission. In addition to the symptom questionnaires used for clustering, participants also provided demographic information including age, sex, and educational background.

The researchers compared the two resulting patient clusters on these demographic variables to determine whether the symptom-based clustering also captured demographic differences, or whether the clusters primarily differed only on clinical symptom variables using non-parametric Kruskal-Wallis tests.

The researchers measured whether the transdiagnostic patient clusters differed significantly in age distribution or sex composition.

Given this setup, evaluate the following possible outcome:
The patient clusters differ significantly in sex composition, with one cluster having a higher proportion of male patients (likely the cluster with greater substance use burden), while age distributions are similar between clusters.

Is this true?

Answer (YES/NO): NO